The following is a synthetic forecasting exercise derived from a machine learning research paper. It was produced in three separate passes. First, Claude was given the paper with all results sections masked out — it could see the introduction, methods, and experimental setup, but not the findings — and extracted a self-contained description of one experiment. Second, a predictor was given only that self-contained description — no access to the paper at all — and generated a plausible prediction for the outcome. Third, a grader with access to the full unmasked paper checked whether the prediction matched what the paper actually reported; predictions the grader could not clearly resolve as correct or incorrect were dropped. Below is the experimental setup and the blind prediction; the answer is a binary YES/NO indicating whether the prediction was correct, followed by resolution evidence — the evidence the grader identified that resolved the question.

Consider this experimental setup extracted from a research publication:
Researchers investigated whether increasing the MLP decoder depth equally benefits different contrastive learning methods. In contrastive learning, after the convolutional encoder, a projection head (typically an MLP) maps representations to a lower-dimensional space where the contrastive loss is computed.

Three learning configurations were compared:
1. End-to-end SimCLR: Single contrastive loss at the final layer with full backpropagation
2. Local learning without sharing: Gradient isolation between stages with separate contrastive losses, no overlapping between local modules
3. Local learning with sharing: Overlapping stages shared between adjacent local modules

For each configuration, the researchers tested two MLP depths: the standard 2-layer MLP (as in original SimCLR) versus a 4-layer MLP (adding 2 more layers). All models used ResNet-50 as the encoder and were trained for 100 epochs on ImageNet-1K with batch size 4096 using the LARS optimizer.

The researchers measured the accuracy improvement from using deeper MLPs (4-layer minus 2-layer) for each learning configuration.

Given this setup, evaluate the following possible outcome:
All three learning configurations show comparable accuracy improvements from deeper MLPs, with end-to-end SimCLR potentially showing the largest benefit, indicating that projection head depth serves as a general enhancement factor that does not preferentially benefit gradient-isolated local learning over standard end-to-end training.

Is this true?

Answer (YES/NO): YES